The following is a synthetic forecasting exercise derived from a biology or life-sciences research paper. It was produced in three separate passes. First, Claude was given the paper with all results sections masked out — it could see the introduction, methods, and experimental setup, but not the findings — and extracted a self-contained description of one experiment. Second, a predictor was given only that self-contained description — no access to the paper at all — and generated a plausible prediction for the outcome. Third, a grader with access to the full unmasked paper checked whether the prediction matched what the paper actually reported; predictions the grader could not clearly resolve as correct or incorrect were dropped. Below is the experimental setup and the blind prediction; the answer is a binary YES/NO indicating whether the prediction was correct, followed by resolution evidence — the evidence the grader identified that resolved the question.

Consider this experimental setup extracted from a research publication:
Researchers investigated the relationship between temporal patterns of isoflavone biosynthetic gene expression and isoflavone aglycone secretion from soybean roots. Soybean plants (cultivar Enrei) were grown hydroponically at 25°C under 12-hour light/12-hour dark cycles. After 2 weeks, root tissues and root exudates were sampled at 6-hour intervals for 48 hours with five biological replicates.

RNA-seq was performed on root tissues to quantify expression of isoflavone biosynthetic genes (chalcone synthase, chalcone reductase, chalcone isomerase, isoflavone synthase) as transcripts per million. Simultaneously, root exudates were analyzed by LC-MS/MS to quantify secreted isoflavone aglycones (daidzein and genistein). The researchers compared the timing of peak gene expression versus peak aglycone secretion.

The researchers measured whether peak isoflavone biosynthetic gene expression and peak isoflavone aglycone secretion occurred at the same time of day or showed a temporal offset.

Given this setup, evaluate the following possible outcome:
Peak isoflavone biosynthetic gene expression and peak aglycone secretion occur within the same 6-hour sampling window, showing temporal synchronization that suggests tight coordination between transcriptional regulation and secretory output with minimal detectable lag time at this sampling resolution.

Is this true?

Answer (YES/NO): NO